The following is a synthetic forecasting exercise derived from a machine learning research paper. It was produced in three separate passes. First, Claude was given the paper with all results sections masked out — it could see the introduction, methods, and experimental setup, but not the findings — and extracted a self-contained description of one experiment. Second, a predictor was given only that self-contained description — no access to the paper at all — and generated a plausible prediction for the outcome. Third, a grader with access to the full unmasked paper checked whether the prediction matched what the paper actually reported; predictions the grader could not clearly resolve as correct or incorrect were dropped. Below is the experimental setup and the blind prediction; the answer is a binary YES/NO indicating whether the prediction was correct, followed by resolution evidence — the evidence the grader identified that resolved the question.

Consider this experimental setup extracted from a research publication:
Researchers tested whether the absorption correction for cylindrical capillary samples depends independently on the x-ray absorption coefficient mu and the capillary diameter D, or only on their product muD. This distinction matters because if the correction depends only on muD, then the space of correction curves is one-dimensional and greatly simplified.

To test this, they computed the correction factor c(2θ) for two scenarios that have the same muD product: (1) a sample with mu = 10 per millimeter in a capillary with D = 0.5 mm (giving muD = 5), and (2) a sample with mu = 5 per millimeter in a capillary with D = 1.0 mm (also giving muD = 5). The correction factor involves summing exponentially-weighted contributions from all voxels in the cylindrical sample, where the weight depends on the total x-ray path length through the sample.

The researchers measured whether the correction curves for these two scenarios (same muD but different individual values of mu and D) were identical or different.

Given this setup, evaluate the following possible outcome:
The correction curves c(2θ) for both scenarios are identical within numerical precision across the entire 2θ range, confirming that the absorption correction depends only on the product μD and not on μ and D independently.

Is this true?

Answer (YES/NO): YES